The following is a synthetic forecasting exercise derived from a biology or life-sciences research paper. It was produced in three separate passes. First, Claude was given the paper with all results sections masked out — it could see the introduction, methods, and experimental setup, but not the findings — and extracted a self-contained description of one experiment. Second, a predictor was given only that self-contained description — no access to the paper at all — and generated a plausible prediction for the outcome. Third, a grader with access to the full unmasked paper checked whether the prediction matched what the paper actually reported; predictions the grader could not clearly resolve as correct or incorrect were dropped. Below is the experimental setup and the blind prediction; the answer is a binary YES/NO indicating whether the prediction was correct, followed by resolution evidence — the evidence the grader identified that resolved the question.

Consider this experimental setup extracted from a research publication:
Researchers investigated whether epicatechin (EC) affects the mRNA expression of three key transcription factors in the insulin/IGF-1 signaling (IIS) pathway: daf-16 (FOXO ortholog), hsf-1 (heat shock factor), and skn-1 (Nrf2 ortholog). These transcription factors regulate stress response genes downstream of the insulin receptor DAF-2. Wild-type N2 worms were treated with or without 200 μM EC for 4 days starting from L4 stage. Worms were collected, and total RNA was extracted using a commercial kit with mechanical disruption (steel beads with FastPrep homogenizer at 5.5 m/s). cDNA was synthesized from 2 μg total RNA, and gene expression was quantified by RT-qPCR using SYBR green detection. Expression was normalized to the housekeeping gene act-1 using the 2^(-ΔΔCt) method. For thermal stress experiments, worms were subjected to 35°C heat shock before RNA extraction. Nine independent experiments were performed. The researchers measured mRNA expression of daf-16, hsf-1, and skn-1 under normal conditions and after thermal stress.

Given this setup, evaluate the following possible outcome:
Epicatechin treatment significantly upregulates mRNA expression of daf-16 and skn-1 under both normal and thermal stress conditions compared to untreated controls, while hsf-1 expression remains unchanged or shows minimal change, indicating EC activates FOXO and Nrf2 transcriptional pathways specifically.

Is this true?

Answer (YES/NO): NO